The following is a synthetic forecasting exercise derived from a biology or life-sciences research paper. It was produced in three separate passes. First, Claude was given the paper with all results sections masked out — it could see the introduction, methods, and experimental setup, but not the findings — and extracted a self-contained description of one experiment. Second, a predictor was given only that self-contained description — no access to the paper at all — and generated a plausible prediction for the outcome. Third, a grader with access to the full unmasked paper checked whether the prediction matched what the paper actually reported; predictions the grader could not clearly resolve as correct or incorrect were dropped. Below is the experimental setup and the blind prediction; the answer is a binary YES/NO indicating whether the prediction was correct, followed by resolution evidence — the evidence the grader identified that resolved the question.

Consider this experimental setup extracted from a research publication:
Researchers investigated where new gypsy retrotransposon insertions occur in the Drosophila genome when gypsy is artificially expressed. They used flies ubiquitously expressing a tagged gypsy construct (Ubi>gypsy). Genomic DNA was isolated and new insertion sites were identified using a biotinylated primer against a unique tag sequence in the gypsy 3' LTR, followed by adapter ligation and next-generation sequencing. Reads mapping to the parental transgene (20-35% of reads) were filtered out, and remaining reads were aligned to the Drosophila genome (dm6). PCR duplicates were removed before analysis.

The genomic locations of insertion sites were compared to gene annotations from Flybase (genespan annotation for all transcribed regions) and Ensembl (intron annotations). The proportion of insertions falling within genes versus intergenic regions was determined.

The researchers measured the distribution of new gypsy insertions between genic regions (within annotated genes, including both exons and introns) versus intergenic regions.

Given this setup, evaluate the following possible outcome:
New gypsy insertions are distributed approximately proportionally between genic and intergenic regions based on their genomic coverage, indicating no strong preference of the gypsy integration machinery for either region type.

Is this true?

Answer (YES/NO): YES